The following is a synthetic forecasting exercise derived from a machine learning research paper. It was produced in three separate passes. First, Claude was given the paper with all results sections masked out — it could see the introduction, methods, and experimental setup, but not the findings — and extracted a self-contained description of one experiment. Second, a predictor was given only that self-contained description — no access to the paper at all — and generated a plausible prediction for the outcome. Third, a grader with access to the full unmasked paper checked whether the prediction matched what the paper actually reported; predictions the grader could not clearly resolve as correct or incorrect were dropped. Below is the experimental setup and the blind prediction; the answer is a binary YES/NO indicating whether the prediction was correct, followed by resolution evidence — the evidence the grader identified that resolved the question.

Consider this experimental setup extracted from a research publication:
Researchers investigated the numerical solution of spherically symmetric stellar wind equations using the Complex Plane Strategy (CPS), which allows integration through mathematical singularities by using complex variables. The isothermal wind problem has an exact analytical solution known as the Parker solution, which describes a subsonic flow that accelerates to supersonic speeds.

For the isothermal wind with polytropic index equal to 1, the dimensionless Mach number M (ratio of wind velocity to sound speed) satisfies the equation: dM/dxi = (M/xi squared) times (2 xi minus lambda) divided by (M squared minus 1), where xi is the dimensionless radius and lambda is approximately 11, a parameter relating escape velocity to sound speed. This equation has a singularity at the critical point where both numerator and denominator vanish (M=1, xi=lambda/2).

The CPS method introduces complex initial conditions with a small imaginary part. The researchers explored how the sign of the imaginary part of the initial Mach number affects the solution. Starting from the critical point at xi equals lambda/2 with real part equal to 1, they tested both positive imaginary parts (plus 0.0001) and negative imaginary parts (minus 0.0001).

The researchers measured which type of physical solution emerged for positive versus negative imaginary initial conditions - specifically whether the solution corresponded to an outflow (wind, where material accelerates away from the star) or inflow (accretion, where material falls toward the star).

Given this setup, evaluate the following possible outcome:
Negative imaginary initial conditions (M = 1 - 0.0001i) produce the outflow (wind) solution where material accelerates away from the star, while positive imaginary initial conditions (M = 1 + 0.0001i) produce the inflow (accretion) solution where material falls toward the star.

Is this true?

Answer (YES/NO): NO